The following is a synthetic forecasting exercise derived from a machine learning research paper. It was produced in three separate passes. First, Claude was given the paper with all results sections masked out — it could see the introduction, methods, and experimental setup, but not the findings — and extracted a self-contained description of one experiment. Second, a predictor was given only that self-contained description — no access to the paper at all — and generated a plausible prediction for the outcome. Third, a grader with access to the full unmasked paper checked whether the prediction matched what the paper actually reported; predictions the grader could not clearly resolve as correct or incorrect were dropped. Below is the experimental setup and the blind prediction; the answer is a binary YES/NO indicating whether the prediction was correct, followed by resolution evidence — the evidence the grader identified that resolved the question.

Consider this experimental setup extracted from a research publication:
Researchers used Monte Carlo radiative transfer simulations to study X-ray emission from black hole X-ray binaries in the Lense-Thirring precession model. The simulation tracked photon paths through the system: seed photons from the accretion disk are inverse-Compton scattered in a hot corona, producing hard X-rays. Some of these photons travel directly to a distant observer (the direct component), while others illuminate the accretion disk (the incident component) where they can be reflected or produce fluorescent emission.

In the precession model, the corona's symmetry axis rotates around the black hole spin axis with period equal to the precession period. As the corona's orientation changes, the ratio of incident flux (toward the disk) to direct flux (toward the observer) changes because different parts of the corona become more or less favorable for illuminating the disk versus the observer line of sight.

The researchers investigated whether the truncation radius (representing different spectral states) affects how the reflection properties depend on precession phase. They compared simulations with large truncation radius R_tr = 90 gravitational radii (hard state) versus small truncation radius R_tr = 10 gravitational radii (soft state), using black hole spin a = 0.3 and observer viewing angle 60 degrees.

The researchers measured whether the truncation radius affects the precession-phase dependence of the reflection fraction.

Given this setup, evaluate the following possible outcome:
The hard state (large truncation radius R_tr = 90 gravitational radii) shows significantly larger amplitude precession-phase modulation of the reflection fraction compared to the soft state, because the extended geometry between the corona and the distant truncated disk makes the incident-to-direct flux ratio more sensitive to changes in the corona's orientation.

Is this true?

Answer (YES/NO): NO